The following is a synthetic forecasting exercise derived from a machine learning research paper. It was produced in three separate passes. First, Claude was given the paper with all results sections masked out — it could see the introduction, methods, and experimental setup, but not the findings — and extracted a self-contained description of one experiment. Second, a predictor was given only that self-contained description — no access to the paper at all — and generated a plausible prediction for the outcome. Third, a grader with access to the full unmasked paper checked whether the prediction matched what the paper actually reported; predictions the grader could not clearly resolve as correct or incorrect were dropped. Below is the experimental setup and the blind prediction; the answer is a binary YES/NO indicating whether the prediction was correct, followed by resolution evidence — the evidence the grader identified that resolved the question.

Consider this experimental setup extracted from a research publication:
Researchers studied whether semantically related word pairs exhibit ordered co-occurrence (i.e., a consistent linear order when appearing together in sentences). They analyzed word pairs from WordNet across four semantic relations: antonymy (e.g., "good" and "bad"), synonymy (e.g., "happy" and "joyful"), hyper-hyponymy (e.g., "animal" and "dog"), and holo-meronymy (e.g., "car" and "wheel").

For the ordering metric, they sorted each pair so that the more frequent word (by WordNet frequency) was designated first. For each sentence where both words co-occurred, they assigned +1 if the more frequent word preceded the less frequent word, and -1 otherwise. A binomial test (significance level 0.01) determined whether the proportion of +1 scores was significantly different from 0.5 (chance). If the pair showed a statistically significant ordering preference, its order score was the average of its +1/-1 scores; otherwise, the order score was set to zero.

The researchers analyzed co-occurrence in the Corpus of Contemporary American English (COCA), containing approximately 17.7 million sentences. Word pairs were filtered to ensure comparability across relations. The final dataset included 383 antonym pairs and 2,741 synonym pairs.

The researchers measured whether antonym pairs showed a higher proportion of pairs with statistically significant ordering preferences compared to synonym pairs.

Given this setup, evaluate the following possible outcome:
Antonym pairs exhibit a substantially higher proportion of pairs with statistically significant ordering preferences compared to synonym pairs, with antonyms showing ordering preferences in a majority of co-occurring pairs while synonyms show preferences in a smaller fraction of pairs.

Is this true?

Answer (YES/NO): YES